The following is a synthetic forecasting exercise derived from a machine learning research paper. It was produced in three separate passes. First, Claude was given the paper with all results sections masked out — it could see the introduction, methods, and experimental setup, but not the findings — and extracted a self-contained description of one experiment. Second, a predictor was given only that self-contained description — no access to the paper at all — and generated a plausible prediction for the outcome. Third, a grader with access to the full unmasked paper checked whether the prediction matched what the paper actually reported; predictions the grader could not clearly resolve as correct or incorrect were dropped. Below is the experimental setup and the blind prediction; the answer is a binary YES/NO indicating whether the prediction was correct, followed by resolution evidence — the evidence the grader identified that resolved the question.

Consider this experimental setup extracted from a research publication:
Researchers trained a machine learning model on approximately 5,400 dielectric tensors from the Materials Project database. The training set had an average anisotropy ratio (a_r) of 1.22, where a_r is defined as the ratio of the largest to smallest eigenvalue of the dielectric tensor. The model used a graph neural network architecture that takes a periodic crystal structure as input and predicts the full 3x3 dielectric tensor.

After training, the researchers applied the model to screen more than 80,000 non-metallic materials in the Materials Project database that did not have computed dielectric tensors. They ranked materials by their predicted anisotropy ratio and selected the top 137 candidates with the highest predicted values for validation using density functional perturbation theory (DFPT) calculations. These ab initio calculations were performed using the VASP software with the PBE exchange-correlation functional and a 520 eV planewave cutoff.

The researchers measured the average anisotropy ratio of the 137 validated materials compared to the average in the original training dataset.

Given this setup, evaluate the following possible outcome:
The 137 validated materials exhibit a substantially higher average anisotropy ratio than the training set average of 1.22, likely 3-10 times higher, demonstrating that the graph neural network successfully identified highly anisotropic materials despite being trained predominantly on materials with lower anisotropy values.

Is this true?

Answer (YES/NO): YES